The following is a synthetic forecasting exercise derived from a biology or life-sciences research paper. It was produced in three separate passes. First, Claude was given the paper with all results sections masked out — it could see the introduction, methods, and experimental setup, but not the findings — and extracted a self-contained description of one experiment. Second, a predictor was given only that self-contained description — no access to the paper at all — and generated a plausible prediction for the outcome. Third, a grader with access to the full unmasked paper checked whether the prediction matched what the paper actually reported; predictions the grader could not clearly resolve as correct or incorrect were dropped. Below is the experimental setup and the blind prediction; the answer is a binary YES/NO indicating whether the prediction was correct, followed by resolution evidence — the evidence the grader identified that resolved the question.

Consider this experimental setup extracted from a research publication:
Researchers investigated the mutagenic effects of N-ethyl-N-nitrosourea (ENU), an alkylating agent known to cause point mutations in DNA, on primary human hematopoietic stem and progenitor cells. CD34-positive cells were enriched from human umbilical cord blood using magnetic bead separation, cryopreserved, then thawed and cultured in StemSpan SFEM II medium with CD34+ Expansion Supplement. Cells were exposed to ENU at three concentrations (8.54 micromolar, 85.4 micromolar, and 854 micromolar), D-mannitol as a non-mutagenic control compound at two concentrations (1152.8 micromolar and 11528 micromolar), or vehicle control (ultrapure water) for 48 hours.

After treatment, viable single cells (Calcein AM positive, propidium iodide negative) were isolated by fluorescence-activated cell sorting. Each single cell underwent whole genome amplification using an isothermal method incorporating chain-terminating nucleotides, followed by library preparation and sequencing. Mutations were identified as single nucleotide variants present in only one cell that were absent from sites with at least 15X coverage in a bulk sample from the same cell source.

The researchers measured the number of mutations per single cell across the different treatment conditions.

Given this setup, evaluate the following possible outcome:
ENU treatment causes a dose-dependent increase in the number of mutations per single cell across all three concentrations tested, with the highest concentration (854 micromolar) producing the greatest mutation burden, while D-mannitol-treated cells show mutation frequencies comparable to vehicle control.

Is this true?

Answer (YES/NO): NO